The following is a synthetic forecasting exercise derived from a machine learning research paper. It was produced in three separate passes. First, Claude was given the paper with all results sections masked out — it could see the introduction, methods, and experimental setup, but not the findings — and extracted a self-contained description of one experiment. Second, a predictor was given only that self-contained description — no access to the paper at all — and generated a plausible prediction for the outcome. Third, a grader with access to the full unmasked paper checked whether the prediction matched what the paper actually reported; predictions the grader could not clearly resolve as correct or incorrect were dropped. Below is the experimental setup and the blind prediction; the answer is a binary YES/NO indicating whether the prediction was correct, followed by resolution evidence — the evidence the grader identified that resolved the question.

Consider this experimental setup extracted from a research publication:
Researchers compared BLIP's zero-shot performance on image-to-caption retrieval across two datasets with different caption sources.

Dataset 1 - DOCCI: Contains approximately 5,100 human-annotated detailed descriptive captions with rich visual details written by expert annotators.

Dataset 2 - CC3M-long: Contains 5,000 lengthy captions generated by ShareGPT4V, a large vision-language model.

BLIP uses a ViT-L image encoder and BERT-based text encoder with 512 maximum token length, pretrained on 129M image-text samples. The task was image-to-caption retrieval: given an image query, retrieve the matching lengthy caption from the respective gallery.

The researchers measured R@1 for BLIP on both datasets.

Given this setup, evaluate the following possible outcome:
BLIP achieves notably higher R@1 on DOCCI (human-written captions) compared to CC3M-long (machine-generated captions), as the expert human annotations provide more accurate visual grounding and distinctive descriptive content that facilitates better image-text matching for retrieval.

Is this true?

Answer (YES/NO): NO